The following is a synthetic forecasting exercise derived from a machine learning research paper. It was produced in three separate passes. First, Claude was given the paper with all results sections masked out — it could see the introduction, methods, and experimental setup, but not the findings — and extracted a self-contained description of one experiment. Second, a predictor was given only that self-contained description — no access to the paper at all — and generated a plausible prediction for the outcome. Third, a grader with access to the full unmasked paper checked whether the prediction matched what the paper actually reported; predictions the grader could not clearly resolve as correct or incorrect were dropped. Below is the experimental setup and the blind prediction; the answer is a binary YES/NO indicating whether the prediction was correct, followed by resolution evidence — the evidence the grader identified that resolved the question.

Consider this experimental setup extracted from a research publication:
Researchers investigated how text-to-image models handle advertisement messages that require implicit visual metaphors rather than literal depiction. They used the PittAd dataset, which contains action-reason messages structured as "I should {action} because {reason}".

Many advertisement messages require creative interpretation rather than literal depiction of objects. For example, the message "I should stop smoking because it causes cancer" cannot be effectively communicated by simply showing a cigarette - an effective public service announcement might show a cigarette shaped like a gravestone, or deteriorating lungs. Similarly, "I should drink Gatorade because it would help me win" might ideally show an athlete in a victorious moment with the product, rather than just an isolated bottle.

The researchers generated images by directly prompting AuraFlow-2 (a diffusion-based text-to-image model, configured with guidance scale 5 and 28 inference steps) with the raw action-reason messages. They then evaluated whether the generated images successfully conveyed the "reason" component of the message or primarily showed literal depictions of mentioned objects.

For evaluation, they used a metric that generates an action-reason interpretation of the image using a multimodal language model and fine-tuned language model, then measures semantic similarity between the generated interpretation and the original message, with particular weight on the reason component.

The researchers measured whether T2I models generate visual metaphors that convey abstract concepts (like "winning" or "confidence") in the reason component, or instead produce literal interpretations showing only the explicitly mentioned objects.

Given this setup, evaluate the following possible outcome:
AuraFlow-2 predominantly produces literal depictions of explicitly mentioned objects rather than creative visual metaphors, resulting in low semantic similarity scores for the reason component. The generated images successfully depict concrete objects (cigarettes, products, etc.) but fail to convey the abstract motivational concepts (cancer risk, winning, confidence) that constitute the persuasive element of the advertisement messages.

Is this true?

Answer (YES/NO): YES